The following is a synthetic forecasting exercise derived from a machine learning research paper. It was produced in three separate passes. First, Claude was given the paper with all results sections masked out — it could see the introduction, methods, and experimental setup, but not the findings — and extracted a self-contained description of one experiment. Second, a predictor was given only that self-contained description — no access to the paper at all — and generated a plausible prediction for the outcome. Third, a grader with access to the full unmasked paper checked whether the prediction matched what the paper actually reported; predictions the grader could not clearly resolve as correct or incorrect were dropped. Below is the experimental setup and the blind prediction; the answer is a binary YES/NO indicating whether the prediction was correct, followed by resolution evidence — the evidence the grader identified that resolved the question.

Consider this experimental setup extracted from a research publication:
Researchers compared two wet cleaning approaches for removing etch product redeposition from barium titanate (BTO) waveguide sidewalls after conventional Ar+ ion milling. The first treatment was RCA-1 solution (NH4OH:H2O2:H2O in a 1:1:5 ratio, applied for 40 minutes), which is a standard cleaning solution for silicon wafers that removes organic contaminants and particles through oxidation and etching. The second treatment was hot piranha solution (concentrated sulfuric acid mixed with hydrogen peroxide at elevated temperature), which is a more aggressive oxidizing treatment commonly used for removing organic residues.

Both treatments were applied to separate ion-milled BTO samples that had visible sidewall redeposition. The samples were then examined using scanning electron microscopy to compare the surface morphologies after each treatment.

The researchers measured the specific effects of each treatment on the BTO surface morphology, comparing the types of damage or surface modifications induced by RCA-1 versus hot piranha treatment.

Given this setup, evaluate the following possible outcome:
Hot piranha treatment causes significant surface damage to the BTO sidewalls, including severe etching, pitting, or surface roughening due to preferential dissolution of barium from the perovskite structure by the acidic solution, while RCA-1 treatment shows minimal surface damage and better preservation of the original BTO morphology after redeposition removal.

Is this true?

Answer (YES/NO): NO